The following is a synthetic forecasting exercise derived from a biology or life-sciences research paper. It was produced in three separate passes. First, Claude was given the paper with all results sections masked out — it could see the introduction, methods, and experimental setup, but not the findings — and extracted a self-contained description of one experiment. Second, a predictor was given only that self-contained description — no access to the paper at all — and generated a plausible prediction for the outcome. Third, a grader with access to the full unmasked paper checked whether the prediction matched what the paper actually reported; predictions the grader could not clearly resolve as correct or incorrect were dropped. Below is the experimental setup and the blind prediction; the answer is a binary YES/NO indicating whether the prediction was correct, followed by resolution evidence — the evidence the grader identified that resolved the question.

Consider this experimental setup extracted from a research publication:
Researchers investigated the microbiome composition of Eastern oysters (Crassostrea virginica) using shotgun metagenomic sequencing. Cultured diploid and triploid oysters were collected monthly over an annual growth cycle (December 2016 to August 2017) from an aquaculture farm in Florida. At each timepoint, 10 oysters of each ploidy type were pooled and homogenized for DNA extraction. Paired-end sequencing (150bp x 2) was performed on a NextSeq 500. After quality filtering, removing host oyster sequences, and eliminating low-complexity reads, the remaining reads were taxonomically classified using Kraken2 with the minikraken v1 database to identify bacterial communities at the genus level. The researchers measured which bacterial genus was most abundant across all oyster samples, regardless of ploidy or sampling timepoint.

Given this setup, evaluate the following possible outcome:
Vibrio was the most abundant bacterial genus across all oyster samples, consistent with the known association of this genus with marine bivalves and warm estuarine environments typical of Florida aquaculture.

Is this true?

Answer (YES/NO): NO